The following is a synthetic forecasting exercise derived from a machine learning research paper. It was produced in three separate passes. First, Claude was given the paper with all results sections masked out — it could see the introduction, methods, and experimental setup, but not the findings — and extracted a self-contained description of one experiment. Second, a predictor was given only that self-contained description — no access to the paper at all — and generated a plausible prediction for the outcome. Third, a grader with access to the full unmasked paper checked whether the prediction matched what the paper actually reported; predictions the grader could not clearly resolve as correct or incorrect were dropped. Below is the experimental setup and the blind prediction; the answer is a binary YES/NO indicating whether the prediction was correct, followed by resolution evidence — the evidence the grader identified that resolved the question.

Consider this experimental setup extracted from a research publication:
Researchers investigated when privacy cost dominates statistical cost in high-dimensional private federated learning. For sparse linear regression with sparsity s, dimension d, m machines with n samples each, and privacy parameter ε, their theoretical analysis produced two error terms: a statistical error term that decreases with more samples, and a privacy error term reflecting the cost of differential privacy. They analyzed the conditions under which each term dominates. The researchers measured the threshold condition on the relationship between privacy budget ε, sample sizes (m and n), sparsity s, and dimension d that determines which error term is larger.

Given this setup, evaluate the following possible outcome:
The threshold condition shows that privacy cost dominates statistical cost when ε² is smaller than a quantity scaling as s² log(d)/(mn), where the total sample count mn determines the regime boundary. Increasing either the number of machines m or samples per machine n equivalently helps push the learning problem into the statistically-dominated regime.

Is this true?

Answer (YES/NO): NO